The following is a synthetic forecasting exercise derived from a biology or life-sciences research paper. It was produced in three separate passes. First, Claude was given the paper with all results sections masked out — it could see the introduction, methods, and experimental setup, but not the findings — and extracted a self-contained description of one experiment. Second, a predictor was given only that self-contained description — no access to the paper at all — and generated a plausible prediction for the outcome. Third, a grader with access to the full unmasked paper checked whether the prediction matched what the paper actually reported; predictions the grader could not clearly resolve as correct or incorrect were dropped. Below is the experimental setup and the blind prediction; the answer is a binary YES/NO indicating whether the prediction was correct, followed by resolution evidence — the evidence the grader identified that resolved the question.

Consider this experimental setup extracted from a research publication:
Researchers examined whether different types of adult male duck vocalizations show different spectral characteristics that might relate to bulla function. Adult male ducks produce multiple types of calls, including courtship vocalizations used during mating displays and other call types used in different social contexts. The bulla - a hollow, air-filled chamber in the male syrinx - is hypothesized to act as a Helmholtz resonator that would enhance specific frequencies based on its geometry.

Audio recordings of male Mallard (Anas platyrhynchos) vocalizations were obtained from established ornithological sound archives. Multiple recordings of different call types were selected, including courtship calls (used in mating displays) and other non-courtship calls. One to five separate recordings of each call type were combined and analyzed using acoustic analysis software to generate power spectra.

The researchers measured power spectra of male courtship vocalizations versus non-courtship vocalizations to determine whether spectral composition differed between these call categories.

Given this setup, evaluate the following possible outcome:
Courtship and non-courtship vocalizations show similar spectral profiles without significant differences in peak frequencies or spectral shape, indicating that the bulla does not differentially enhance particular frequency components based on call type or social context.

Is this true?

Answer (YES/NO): NO